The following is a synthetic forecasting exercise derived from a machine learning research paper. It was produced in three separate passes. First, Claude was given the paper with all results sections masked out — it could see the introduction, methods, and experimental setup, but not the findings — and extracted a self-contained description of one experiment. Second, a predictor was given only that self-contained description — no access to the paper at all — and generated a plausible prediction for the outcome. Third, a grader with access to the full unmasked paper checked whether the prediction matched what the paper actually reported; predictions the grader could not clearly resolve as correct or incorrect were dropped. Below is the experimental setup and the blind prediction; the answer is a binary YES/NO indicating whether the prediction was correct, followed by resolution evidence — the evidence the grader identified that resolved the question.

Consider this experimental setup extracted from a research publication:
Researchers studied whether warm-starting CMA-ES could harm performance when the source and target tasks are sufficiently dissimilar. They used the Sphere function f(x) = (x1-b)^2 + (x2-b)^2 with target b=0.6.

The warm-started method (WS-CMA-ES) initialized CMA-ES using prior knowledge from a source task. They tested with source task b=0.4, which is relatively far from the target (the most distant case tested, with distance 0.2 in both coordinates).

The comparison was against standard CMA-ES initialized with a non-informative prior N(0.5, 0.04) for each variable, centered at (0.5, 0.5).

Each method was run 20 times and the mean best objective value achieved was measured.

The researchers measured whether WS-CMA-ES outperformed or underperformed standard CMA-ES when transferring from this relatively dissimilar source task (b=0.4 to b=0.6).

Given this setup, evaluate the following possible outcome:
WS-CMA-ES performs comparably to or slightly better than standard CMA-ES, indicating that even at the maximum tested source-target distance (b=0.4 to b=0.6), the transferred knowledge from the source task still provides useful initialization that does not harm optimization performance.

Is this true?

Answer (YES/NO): NO